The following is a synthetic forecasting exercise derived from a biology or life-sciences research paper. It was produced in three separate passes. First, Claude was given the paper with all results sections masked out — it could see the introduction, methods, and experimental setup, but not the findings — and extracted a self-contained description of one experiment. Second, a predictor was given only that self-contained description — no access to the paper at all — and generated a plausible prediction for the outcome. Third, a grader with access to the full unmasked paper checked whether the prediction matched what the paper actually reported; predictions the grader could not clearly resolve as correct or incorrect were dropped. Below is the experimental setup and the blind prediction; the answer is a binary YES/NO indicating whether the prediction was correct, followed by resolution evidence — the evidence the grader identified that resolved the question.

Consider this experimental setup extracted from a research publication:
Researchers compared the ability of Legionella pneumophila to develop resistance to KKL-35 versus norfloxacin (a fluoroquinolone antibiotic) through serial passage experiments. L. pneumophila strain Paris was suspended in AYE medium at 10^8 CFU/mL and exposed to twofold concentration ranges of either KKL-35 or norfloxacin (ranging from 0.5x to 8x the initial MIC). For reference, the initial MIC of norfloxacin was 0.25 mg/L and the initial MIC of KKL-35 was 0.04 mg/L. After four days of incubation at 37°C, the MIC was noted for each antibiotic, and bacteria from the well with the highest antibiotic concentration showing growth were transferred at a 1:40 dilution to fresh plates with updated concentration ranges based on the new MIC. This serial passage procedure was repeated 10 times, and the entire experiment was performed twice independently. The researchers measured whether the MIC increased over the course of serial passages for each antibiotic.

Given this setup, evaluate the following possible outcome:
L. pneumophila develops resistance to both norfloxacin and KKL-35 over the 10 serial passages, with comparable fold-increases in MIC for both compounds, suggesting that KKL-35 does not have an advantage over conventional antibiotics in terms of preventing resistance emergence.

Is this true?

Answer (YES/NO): NO